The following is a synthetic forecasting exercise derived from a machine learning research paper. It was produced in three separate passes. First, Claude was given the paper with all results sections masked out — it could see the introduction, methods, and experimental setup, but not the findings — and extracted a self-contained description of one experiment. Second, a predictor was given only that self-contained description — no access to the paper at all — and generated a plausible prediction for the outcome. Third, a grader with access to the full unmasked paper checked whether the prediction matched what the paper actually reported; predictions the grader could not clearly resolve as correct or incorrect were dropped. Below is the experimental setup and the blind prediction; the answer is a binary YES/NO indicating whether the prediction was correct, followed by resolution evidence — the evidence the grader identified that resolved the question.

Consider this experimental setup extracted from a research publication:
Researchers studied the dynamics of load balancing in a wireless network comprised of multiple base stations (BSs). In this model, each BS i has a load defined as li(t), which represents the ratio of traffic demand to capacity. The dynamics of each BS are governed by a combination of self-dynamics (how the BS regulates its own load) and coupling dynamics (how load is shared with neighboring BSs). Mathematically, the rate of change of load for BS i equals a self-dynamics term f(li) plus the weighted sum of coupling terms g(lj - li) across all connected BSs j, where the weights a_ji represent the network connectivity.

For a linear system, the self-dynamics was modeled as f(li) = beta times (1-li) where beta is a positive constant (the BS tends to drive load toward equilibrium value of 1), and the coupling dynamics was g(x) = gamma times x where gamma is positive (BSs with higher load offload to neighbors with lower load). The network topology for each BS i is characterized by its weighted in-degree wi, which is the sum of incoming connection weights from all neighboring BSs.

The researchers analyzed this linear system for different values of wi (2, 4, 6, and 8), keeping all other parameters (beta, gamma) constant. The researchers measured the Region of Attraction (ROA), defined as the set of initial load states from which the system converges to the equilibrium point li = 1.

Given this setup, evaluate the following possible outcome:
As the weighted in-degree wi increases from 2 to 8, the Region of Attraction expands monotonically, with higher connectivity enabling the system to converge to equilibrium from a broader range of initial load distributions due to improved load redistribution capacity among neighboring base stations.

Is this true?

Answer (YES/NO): NO